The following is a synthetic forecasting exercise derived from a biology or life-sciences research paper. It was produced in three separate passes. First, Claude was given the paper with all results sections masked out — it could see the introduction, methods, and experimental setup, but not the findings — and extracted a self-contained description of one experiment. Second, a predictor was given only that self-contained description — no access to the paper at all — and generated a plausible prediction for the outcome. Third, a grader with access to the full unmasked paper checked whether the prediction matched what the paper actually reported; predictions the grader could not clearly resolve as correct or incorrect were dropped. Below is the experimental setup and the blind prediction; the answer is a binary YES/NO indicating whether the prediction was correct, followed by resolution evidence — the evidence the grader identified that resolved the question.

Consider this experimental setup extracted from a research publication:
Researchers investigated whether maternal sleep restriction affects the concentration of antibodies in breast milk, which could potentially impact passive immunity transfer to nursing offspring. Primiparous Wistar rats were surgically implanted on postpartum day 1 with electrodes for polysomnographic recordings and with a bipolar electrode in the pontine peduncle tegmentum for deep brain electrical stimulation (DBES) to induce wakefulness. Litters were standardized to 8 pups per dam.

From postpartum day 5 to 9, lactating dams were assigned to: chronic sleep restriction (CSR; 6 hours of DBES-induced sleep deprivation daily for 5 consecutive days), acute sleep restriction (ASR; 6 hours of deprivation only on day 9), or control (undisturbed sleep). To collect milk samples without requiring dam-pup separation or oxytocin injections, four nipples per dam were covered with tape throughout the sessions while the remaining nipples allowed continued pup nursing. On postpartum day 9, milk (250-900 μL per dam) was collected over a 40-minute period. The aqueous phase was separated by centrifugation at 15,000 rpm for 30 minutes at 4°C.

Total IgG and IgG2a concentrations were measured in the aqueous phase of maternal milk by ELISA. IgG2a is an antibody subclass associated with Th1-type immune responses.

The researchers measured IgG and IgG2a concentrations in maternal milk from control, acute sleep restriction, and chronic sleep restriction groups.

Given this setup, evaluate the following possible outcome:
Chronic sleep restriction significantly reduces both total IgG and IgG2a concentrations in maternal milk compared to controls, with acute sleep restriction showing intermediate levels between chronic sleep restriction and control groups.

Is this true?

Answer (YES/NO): NO